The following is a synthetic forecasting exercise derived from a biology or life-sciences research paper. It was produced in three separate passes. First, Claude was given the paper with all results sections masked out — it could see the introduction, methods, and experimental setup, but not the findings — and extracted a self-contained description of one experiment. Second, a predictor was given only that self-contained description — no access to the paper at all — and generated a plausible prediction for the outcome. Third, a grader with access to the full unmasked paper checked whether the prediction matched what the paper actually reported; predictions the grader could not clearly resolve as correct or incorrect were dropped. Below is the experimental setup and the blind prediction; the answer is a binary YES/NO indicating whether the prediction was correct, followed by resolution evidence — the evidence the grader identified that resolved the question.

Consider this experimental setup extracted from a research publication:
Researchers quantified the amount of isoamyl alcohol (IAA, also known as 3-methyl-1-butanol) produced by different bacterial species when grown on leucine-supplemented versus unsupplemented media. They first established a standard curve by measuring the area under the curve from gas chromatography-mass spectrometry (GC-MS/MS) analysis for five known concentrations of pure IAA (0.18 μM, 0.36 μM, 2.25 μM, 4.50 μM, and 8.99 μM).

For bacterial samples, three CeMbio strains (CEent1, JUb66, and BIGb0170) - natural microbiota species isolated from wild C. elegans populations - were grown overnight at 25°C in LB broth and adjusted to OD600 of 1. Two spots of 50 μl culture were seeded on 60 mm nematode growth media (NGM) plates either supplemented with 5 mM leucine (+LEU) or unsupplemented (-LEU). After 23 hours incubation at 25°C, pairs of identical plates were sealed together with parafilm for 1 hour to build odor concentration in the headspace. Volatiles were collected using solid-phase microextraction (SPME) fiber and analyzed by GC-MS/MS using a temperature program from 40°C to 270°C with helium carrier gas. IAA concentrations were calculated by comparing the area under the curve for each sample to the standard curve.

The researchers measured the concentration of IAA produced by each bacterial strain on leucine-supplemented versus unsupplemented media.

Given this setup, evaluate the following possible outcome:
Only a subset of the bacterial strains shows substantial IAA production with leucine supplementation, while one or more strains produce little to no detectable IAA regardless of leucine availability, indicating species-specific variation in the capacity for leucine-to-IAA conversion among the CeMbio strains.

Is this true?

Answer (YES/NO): NO